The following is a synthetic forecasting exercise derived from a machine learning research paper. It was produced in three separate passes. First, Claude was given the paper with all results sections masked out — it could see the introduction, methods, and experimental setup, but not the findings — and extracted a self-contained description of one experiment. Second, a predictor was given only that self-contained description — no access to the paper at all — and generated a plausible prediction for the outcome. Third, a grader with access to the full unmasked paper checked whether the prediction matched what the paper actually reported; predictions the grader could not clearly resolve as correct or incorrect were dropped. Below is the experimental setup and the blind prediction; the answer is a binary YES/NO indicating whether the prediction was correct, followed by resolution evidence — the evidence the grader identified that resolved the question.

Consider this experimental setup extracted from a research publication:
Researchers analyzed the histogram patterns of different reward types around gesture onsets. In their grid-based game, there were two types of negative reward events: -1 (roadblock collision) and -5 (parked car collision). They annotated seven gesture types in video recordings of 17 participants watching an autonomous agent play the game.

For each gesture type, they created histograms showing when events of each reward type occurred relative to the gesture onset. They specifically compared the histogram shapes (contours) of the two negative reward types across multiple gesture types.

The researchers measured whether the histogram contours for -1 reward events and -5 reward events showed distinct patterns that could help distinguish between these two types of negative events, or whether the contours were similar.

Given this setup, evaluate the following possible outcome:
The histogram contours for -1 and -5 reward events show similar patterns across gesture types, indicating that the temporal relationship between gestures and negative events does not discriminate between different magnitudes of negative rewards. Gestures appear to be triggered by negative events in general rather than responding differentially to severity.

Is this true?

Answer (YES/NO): YES